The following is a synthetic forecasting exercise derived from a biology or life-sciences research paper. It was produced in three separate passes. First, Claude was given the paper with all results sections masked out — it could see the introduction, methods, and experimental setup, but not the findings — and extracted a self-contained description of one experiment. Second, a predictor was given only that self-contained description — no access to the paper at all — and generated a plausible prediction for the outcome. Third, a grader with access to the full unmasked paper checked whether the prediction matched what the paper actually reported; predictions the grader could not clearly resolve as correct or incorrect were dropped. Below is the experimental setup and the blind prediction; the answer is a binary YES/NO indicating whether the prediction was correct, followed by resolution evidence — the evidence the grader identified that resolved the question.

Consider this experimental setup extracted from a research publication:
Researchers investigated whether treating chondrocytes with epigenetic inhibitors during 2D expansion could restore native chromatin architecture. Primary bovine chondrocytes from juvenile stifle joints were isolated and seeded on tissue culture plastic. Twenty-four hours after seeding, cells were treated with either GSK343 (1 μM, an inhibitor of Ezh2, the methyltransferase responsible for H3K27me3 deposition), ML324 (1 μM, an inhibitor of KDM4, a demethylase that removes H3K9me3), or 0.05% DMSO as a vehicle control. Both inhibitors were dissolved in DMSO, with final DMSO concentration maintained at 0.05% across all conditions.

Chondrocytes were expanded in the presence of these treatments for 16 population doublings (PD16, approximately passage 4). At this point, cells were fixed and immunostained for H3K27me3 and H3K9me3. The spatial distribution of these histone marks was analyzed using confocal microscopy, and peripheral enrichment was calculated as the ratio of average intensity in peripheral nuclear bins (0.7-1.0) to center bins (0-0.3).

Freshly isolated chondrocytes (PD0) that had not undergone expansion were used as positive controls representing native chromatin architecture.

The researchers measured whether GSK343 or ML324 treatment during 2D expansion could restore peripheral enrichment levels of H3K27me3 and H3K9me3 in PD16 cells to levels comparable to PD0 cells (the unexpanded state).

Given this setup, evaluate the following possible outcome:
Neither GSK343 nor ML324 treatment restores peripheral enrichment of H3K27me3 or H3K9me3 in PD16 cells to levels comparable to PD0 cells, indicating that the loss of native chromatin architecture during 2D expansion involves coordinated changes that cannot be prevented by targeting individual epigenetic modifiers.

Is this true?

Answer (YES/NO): YES